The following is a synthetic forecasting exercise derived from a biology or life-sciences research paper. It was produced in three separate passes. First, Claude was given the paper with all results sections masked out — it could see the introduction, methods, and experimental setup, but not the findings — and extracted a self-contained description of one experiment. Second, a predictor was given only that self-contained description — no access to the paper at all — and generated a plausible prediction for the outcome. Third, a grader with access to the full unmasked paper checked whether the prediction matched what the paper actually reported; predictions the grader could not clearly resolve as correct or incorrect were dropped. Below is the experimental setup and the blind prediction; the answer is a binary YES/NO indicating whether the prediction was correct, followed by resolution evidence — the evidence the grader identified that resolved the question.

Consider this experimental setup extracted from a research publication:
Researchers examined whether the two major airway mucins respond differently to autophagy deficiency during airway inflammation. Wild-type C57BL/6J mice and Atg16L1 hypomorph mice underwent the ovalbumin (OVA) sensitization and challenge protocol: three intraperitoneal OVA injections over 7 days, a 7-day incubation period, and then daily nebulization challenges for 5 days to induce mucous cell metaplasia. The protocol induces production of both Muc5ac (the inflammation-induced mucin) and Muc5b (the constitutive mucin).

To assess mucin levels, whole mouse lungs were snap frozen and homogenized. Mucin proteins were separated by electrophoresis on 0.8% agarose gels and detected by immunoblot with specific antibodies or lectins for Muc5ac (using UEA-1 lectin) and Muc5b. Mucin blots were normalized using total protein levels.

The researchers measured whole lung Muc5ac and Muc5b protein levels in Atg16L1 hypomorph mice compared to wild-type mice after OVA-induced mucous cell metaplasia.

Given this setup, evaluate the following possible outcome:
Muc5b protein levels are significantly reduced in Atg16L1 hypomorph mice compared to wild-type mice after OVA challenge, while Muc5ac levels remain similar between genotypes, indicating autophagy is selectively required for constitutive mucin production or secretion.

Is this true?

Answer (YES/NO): NO